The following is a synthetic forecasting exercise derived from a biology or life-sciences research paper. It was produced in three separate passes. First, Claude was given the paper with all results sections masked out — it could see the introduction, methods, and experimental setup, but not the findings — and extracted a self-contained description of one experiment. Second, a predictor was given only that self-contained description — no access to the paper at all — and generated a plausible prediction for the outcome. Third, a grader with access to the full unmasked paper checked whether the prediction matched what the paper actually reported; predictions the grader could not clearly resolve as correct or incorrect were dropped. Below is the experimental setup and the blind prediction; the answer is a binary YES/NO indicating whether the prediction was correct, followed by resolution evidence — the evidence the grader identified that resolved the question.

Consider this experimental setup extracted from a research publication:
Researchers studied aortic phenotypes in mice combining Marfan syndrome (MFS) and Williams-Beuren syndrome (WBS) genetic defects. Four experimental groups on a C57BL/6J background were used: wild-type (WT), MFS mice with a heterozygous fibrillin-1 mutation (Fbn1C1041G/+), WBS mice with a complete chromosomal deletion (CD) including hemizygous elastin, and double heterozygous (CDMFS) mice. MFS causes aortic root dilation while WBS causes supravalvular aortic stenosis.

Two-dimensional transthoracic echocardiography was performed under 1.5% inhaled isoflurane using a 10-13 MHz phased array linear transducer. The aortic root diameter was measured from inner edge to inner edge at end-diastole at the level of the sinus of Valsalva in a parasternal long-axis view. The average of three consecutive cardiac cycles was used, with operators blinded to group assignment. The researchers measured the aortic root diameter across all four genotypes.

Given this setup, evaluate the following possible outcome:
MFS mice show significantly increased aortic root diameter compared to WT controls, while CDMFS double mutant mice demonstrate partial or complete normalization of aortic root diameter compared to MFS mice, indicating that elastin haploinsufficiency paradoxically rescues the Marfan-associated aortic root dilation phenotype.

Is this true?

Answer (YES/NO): NO